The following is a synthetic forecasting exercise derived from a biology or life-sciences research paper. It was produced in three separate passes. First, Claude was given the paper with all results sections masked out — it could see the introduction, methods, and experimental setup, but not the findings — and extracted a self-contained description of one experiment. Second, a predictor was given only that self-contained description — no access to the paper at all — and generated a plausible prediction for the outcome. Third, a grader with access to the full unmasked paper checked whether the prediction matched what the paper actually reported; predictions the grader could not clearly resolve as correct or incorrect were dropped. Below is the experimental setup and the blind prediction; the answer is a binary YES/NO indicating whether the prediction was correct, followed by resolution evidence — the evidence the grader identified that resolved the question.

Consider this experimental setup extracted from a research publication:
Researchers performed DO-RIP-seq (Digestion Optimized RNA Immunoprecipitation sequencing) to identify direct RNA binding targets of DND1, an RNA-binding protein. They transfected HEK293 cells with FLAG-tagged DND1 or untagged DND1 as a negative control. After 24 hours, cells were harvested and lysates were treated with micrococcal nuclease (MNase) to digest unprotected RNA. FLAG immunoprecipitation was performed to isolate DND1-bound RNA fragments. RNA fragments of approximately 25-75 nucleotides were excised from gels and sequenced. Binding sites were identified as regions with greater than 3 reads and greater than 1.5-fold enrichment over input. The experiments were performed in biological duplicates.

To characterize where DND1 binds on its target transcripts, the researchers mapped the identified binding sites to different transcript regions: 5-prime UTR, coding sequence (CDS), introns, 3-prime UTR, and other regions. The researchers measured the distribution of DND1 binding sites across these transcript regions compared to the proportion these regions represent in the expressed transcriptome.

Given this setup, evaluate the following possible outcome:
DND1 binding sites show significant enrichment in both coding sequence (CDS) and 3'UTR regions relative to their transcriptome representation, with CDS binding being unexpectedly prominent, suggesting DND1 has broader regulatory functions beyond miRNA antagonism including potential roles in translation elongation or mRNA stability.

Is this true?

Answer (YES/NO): NO